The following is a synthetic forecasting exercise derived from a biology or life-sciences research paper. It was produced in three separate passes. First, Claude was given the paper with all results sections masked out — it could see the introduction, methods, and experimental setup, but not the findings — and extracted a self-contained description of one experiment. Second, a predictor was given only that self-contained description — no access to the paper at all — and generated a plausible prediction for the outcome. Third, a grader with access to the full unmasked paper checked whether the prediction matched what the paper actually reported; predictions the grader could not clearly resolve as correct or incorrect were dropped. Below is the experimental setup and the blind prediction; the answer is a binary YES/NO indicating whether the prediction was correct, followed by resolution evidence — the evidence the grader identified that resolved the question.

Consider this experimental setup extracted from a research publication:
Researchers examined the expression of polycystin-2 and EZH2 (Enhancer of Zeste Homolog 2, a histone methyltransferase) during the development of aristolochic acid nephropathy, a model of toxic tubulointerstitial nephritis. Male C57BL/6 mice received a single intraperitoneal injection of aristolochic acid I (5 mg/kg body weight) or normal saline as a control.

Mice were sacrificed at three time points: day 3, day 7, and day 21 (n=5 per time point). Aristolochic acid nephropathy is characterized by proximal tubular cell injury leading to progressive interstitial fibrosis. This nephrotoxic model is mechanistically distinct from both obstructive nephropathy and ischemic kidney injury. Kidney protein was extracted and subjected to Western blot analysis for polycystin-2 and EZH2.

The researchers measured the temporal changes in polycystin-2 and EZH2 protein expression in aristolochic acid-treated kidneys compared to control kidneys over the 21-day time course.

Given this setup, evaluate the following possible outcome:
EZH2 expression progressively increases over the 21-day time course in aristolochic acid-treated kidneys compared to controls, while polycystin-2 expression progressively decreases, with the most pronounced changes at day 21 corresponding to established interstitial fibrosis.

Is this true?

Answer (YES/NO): NO